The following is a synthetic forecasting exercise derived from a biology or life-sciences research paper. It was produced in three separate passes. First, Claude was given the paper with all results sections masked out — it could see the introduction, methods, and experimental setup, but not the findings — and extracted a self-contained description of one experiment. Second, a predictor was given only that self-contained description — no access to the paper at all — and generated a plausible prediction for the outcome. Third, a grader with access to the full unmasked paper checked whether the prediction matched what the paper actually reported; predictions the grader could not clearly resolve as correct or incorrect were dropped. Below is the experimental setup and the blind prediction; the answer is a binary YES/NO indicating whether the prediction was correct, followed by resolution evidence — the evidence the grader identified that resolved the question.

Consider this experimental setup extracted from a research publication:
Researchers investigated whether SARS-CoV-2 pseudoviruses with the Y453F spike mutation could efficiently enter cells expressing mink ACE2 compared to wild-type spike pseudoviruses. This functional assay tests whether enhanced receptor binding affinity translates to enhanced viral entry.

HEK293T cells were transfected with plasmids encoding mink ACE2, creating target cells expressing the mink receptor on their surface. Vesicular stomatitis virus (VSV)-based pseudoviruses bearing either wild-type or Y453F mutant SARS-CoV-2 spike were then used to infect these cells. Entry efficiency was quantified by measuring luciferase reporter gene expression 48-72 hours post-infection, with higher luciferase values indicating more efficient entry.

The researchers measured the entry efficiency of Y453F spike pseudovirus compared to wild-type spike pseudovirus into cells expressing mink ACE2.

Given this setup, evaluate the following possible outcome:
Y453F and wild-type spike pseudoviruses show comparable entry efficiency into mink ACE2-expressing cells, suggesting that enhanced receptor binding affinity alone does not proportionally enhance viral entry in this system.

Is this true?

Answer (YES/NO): NO